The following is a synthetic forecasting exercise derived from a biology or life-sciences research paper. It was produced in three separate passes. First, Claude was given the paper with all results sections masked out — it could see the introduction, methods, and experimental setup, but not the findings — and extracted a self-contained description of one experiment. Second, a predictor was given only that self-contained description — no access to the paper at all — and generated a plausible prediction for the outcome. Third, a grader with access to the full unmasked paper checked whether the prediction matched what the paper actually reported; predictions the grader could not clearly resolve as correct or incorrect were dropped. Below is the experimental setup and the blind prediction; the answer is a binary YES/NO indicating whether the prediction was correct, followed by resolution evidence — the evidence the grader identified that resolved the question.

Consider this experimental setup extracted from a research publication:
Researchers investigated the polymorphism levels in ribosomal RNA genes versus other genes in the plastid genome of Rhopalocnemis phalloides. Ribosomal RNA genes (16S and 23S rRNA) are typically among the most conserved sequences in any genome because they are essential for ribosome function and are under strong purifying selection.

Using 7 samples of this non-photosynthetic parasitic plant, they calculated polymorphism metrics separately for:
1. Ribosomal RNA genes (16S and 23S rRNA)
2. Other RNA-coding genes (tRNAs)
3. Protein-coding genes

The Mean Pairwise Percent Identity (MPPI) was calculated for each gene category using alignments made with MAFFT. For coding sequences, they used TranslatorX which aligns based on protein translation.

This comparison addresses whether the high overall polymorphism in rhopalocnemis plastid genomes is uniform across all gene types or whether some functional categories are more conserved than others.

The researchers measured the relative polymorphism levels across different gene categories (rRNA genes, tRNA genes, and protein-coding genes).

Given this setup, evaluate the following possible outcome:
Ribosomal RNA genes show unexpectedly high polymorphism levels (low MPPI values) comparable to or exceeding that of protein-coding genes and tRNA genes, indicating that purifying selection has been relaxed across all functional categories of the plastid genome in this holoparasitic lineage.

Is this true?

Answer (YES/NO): NO